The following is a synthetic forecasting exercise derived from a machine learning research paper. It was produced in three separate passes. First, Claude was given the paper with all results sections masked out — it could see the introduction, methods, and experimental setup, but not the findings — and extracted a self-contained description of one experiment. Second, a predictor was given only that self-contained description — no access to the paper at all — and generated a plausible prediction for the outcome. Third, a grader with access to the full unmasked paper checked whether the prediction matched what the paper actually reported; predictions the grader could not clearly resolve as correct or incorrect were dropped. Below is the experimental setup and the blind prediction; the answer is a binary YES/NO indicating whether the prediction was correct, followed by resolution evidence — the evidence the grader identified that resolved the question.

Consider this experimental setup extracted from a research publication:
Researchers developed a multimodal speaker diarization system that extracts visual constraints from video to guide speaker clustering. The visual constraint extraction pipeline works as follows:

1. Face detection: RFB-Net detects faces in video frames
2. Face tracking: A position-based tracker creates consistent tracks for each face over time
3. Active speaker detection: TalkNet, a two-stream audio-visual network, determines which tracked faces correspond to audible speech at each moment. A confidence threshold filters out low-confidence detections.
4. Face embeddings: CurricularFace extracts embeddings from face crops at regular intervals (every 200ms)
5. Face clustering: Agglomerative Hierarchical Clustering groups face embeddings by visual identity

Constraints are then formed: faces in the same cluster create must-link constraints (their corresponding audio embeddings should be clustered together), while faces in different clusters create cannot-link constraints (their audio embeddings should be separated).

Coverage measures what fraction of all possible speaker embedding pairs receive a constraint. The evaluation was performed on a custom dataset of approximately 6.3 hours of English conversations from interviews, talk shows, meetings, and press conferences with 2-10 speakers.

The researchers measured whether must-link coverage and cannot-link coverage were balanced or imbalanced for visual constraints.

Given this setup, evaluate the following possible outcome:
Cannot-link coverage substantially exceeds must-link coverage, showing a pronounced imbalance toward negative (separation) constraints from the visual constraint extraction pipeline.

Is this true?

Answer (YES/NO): NO